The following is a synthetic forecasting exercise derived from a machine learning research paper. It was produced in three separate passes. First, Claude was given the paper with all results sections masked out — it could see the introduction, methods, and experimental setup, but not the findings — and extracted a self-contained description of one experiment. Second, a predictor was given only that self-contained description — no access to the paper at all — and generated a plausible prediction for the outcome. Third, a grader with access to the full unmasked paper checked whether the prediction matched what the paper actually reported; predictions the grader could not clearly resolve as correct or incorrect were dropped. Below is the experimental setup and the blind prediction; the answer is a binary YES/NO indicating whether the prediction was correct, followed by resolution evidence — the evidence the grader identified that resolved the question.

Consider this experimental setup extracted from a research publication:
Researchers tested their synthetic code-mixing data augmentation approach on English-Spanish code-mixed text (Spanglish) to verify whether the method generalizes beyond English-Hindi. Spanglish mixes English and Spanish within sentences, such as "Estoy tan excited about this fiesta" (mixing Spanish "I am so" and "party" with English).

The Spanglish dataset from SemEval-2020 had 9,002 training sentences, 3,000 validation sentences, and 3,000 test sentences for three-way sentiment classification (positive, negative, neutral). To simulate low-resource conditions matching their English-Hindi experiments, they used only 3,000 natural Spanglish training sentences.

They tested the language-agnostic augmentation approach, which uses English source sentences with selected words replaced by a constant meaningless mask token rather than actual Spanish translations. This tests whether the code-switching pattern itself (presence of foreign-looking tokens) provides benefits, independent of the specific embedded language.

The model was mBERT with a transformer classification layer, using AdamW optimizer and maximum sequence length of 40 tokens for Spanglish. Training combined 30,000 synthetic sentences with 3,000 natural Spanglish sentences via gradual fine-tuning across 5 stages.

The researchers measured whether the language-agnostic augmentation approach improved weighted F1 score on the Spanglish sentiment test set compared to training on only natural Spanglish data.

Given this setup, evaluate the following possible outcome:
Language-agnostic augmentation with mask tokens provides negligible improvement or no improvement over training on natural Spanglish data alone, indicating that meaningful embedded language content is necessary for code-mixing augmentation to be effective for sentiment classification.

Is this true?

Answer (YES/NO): NO